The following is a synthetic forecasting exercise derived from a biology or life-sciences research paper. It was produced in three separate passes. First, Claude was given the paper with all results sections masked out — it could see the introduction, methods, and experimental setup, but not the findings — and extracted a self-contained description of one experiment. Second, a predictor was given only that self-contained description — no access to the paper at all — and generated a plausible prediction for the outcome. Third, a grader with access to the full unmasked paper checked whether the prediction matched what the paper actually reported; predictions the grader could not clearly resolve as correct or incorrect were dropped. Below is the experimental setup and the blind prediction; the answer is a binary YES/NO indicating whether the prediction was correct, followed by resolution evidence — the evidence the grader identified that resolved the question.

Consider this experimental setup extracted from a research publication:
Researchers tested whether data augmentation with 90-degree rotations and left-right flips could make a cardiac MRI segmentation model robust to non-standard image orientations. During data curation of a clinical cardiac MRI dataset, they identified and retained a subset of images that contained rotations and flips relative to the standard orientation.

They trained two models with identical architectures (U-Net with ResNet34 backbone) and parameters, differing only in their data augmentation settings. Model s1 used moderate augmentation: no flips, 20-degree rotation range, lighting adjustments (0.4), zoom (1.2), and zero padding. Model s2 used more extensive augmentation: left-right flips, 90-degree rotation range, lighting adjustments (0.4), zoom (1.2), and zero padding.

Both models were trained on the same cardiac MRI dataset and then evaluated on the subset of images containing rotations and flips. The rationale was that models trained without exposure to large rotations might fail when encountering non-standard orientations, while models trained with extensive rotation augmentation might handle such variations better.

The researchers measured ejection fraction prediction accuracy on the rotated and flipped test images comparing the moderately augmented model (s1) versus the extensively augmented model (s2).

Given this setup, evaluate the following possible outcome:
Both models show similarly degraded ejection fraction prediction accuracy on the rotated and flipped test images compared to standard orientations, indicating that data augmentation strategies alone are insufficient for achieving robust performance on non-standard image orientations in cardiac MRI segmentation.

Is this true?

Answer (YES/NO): NO